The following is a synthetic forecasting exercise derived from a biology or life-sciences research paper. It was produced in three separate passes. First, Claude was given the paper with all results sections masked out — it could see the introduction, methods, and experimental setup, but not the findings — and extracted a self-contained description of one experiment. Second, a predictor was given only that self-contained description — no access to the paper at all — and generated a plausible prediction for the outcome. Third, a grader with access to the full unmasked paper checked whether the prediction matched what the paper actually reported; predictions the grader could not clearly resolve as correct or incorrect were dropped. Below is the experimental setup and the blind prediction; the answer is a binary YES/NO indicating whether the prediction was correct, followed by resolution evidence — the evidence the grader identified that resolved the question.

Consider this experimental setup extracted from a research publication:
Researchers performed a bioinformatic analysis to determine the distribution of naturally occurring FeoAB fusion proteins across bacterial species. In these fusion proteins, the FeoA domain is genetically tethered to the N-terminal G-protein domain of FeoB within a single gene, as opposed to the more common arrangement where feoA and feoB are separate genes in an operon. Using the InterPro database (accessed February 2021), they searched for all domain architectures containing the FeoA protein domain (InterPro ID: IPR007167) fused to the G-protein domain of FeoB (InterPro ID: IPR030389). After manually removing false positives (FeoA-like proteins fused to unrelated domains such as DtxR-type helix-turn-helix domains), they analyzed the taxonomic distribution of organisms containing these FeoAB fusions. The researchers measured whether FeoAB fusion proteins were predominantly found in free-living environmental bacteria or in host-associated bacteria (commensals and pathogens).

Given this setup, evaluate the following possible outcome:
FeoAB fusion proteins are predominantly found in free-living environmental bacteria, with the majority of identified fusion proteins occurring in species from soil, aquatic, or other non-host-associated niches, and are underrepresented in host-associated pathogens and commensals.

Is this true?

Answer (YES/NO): NO